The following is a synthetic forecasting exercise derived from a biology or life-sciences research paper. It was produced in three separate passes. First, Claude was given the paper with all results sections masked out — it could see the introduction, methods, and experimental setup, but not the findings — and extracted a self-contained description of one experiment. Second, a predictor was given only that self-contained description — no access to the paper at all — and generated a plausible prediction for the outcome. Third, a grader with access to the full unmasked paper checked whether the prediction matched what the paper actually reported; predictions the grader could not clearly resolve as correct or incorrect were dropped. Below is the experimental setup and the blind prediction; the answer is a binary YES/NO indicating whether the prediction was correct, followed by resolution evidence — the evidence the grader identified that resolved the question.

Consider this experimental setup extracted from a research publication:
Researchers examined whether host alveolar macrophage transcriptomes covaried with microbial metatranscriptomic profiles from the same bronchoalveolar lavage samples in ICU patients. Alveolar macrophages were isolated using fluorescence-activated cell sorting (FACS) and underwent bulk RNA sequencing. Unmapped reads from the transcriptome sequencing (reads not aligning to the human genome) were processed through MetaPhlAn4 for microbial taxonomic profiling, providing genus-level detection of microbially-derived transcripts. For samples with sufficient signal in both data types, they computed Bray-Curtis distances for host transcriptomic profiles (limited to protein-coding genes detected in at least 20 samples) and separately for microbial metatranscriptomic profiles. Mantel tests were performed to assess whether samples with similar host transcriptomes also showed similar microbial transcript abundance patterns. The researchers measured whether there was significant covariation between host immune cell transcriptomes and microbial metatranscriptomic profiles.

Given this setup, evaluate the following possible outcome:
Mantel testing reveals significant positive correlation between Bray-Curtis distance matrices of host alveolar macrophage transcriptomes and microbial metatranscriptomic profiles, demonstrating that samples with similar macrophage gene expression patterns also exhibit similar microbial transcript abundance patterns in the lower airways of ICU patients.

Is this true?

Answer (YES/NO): NO